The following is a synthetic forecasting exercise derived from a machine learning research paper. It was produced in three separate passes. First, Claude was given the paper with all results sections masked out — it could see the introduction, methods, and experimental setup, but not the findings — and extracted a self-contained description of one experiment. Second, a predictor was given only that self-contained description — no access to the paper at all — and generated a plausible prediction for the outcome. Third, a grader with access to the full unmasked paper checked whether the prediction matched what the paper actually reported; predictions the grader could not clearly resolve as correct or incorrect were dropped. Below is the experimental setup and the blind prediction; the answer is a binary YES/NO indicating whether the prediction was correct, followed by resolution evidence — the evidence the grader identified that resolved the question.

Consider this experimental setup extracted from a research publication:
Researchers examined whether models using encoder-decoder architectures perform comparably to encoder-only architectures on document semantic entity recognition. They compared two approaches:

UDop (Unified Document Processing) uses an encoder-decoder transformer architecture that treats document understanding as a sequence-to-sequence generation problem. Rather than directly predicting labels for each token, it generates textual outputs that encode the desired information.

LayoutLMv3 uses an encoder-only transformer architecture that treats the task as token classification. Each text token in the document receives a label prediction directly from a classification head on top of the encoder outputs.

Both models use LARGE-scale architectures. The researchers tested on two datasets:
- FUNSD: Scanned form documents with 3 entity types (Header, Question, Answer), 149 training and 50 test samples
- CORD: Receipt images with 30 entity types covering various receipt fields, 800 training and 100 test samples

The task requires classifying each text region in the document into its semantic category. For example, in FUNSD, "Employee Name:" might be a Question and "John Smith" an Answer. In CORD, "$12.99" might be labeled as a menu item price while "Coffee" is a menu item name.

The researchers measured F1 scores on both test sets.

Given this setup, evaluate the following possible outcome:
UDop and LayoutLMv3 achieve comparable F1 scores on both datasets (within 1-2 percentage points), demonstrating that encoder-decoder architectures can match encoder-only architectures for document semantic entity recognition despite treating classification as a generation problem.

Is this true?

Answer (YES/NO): YES